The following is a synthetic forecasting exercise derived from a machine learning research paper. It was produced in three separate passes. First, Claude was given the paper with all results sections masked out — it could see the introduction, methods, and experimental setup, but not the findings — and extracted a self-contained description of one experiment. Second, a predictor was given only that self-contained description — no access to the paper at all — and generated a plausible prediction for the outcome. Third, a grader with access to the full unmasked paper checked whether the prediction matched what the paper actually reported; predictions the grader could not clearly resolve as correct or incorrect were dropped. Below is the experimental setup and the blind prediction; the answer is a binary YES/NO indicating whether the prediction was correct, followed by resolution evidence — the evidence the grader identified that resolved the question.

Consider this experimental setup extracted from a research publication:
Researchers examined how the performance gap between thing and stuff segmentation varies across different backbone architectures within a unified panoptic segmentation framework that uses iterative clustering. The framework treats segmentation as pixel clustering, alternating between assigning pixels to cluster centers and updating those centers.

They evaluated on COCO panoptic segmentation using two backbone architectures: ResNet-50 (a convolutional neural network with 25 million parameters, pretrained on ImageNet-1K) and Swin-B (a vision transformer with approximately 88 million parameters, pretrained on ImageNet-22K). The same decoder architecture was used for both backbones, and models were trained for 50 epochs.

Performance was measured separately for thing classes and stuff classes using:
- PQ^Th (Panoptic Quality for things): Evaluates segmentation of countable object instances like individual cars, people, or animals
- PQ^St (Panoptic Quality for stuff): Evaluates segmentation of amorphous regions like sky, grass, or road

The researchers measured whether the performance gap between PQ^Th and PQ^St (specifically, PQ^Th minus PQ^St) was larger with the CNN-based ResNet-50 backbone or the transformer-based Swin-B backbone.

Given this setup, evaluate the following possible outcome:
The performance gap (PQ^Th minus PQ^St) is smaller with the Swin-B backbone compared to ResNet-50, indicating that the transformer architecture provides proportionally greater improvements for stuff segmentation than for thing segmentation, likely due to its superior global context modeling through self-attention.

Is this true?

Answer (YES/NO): NO